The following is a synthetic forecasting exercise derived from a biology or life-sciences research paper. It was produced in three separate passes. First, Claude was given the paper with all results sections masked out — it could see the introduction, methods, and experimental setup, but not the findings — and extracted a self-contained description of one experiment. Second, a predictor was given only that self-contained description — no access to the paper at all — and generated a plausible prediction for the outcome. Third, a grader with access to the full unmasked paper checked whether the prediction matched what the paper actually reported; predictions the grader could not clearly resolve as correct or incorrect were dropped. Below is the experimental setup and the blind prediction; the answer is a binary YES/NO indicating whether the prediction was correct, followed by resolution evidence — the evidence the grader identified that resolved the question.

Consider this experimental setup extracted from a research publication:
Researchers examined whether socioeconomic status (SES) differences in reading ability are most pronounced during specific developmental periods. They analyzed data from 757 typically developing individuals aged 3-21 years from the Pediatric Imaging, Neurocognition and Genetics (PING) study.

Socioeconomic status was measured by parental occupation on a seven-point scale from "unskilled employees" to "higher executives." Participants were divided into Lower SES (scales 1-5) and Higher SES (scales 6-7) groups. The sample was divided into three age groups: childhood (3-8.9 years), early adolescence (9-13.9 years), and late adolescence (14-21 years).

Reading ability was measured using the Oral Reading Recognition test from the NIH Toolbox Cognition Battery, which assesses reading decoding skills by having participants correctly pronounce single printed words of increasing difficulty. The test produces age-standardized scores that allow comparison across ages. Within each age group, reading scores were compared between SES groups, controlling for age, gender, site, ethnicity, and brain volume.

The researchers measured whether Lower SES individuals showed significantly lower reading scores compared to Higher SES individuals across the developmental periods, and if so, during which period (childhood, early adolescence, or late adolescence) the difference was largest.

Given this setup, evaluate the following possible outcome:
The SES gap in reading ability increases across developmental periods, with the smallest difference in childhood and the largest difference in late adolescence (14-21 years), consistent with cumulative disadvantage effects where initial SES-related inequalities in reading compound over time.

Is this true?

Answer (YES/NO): NO